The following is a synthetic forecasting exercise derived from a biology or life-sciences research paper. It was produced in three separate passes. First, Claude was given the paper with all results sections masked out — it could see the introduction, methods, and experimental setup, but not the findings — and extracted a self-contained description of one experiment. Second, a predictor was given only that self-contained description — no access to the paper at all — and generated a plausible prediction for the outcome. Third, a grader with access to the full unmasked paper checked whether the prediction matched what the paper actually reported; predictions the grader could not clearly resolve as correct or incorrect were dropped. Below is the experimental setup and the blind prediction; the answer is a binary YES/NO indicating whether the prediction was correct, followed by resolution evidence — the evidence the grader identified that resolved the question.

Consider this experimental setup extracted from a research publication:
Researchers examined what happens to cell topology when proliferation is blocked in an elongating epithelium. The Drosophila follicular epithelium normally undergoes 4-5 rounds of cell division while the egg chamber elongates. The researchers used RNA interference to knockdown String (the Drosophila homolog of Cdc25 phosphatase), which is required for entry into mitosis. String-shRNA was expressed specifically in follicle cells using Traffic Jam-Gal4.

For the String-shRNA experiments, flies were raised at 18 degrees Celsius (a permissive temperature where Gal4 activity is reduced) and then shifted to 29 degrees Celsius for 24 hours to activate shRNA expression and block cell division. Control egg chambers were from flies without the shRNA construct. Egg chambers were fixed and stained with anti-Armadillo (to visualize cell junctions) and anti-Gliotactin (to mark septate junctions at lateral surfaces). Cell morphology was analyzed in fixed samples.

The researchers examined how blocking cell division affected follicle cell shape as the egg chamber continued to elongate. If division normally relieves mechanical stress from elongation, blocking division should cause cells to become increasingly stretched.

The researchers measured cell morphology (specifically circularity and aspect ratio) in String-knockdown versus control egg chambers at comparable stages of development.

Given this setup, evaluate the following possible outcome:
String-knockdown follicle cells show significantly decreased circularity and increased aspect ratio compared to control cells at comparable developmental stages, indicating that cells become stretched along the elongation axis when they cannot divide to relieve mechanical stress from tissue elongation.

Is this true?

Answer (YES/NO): YES